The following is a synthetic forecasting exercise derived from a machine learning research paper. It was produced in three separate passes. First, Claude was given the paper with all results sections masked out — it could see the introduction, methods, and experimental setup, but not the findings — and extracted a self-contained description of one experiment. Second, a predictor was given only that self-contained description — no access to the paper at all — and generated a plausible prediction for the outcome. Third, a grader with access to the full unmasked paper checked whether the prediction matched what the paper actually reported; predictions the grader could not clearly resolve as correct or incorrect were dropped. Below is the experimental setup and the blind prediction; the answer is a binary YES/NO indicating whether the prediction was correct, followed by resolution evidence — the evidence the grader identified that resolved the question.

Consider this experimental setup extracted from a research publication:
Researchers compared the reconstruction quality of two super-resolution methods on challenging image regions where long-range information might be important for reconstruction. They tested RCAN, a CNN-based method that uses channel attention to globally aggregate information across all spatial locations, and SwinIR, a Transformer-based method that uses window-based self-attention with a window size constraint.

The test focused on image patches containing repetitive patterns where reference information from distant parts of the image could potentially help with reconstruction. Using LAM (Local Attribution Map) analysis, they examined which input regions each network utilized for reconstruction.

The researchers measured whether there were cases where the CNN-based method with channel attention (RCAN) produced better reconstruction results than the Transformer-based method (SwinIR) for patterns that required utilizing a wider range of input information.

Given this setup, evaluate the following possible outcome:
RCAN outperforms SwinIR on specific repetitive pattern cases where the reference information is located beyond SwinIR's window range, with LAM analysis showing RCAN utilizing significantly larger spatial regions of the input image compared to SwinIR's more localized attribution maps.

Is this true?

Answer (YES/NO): YES